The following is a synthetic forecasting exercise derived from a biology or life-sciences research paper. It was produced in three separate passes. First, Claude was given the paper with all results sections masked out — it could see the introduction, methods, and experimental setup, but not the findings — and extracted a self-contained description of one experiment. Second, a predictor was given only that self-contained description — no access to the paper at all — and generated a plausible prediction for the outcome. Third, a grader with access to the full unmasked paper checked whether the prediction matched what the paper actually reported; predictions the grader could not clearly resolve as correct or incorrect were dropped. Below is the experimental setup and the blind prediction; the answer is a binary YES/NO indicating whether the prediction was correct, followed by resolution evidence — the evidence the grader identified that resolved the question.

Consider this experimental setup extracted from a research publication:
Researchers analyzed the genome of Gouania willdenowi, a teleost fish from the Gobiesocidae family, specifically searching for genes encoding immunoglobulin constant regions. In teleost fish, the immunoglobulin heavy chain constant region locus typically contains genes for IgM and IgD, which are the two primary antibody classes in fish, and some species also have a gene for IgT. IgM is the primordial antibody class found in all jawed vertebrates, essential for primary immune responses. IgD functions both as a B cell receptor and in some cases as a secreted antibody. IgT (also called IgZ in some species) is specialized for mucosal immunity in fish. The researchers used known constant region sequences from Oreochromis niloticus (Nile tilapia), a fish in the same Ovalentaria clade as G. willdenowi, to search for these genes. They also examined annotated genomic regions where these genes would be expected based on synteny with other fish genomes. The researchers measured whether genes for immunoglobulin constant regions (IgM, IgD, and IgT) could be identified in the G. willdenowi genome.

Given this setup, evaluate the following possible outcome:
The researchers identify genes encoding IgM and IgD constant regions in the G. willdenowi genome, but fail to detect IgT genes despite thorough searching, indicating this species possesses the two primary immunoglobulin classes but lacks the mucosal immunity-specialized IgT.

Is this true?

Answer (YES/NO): NO